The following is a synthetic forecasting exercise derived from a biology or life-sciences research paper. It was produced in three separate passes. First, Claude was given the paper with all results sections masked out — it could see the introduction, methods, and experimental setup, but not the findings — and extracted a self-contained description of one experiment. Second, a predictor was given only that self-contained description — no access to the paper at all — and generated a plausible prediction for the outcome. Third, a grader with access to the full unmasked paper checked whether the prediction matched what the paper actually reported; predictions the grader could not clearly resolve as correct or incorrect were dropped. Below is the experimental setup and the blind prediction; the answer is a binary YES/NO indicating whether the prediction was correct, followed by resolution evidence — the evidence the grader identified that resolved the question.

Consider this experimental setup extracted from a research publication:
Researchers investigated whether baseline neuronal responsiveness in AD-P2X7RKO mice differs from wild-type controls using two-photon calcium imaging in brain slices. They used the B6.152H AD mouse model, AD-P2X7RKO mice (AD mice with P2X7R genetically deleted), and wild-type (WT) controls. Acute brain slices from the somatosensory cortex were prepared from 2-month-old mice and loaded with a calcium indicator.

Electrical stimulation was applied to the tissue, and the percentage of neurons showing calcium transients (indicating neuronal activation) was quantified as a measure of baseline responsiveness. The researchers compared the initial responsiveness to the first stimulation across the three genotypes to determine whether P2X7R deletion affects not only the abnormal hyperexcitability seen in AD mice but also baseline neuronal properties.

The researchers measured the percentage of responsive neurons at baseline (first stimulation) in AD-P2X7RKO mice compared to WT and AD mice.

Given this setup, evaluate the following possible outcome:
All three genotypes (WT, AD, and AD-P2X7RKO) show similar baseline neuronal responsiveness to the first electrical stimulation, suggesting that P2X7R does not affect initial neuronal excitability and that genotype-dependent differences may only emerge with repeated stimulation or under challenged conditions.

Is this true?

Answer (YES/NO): NO